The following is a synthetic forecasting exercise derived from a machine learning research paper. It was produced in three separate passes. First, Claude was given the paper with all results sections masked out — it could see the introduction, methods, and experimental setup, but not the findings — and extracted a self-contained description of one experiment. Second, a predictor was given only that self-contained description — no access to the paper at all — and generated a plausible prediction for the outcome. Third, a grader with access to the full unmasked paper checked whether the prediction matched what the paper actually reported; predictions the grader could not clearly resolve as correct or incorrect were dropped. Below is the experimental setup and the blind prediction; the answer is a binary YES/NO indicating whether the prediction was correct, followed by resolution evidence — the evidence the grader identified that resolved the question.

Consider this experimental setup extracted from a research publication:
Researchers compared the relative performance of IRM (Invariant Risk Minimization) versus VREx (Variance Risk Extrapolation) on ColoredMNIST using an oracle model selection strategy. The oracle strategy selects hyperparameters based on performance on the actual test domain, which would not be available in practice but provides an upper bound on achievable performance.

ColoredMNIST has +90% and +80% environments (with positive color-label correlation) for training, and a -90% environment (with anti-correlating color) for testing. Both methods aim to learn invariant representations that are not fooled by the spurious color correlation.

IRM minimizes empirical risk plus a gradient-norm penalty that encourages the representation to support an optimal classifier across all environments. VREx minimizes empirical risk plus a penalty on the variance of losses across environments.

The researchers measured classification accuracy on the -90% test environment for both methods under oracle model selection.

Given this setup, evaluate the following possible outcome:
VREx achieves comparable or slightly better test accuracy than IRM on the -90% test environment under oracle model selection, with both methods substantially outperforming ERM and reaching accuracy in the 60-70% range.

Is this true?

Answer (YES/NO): NO